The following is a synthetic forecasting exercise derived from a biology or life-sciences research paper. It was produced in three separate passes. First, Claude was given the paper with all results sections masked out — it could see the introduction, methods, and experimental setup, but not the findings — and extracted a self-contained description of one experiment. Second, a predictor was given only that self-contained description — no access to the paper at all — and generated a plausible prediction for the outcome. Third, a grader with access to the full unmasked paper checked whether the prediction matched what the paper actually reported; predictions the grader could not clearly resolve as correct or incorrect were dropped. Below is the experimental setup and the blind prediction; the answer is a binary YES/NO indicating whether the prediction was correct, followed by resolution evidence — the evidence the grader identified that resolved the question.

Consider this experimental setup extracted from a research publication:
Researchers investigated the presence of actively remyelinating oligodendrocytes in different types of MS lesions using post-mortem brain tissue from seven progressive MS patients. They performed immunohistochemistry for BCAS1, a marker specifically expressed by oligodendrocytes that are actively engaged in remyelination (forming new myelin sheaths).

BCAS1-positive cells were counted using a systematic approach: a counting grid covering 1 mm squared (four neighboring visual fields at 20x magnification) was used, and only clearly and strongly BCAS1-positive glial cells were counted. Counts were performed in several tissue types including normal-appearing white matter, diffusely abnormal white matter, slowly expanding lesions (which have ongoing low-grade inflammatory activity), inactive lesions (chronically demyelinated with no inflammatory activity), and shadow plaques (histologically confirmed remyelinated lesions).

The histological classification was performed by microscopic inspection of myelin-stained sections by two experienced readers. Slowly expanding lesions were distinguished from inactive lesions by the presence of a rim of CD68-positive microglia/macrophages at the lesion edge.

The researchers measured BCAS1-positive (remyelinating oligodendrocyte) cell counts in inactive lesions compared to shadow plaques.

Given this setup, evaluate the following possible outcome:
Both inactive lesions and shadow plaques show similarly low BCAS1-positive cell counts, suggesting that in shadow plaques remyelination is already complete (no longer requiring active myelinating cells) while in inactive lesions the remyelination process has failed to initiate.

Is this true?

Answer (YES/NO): NO